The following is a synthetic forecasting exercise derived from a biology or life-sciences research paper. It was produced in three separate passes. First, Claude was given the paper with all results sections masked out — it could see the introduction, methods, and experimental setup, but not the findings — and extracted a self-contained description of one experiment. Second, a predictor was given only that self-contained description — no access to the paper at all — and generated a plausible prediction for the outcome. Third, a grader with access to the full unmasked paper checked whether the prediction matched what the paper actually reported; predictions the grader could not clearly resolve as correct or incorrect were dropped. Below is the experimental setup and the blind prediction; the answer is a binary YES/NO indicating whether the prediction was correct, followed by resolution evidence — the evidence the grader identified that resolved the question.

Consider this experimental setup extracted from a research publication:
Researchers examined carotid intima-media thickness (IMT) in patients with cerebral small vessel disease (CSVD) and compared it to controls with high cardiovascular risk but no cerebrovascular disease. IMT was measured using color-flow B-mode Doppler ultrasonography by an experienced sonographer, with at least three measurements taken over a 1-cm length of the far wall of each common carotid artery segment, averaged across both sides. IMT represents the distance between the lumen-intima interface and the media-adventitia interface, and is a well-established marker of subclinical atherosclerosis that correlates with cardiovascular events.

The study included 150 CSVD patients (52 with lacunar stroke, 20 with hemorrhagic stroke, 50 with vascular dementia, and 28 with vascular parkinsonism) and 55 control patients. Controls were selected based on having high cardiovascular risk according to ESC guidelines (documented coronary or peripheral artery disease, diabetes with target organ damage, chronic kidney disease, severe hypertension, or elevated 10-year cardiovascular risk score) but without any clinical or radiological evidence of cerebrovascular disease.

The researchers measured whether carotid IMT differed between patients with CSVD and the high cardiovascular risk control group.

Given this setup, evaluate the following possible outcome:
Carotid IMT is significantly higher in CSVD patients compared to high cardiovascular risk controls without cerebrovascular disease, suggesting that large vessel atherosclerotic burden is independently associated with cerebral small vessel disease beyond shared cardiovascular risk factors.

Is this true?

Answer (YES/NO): YES